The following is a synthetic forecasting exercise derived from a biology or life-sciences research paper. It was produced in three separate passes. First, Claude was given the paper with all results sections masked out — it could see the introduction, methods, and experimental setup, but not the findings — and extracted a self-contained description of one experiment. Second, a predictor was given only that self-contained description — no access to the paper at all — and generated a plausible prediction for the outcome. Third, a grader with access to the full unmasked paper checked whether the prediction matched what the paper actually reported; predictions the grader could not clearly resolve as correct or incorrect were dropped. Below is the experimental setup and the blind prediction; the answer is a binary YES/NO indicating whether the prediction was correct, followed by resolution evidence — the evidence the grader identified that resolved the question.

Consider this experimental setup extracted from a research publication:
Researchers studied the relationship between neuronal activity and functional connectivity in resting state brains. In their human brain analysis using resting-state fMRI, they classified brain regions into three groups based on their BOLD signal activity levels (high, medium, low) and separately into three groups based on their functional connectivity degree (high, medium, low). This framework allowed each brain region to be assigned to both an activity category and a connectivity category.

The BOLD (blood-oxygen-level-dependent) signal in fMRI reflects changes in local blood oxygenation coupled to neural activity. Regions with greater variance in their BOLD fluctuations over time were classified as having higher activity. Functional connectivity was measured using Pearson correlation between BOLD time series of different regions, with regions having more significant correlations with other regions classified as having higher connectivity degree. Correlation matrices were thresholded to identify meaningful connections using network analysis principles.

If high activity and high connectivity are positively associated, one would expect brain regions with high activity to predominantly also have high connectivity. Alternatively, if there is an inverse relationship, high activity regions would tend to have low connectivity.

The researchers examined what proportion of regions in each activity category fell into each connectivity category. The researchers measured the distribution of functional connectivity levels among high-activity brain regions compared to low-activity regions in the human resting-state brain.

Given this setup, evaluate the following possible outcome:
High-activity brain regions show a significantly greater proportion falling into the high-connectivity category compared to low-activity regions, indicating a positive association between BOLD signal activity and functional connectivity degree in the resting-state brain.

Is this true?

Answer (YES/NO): NO